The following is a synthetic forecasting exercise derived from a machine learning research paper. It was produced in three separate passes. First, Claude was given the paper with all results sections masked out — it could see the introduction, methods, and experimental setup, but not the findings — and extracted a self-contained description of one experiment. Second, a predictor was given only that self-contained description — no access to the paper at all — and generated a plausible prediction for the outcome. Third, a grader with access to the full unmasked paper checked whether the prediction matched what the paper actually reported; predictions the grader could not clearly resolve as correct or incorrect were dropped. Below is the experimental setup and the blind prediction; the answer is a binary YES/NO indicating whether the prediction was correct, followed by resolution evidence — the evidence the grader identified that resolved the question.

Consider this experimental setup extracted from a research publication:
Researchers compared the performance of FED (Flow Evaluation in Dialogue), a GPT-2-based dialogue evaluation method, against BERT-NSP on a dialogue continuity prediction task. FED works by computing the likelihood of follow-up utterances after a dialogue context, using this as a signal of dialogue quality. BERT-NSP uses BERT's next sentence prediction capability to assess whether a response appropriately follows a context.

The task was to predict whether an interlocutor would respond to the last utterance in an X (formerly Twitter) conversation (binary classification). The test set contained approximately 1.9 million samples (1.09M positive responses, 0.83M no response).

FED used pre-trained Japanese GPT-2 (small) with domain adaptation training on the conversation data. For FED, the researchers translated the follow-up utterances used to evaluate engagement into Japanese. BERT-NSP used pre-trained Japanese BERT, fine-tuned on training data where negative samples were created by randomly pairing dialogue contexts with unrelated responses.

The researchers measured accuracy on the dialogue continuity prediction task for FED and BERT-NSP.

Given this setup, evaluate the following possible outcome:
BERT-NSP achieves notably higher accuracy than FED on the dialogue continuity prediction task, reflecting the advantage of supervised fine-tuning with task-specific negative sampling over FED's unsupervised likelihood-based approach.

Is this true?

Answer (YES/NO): YES